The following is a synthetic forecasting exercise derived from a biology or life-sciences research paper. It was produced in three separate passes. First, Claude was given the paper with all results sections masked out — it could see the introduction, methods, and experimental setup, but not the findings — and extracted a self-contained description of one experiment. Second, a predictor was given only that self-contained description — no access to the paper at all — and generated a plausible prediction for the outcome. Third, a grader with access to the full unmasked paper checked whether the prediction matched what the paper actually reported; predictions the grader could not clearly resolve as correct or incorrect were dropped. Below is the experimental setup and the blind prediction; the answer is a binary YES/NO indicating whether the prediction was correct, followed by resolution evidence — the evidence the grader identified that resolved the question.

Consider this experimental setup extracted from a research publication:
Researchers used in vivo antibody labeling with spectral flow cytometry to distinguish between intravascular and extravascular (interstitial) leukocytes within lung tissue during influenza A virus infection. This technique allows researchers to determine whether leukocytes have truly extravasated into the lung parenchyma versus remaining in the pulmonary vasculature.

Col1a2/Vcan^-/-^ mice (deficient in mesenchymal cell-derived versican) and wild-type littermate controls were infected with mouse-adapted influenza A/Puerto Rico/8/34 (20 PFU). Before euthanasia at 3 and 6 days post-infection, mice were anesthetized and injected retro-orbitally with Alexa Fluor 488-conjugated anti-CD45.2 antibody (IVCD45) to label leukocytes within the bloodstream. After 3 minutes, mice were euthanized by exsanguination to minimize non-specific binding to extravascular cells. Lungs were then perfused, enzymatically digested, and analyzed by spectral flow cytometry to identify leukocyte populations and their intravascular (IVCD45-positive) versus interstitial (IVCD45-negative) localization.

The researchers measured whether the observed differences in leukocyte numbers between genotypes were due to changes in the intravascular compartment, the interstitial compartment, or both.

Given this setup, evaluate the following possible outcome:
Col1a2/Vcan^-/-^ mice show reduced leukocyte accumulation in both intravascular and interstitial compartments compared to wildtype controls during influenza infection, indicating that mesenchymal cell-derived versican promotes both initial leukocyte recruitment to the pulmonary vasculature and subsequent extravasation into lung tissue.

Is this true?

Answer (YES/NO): NO